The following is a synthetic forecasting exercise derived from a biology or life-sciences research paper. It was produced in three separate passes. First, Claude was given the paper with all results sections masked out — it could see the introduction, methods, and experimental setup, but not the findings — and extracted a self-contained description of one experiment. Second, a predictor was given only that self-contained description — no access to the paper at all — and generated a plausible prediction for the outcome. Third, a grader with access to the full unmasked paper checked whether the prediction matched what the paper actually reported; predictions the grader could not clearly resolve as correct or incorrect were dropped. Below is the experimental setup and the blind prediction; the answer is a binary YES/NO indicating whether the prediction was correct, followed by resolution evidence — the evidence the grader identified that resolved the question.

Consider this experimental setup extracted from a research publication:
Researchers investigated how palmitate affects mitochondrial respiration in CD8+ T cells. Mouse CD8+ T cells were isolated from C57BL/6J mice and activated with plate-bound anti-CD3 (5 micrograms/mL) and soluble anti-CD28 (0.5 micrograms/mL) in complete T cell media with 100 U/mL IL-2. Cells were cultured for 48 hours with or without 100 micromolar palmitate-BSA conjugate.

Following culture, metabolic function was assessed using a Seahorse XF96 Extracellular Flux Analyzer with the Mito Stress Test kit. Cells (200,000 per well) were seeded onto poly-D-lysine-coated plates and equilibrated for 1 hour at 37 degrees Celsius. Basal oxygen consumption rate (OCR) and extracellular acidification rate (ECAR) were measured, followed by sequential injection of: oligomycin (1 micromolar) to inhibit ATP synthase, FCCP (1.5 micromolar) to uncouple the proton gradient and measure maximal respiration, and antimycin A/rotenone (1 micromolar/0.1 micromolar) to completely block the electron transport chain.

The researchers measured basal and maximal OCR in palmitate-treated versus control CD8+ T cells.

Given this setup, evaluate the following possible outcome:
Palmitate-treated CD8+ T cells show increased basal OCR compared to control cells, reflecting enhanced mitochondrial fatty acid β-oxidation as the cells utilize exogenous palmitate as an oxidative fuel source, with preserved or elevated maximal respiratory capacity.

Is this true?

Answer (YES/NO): NO